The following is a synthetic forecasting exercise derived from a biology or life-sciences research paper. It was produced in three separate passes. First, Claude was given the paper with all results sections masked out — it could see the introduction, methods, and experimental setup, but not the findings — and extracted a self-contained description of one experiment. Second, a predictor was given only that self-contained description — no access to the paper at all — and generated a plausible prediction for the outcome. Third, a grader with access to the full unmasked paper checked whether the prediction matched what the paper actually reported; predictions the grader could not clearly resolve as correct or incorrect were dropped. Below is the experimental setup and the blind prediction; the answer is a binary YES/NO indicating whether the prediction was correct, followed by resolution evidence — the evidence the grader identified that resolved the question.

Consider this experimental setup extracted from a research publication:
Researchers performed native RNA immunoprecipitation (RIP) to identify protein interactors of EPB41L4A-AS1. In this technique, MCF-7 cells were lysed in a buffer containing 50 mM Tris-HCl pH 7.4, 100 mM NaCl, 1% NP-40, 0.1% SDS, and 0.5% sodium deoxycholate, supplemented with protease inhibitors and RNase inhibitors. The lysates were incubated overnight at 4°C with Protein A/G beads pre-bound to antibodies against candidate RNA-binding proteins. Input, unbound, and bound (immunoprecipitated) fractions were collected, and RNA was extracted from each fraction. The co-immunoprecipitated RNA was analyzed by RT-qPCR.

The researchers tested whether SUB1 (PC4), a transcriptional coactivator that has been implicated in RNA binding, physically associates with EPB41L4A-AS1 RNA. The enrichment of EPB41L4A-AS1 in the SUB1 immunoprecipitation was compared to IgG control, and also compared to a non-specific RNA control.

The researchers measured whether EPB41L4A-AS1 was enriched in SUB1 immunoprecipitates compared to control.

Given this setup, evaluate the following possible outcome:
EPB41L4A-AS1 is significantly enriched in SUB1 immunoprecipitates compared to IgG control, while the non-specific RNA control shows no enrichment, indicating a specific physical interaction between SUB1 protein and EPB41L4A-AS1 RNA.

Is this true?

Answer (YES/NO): YES